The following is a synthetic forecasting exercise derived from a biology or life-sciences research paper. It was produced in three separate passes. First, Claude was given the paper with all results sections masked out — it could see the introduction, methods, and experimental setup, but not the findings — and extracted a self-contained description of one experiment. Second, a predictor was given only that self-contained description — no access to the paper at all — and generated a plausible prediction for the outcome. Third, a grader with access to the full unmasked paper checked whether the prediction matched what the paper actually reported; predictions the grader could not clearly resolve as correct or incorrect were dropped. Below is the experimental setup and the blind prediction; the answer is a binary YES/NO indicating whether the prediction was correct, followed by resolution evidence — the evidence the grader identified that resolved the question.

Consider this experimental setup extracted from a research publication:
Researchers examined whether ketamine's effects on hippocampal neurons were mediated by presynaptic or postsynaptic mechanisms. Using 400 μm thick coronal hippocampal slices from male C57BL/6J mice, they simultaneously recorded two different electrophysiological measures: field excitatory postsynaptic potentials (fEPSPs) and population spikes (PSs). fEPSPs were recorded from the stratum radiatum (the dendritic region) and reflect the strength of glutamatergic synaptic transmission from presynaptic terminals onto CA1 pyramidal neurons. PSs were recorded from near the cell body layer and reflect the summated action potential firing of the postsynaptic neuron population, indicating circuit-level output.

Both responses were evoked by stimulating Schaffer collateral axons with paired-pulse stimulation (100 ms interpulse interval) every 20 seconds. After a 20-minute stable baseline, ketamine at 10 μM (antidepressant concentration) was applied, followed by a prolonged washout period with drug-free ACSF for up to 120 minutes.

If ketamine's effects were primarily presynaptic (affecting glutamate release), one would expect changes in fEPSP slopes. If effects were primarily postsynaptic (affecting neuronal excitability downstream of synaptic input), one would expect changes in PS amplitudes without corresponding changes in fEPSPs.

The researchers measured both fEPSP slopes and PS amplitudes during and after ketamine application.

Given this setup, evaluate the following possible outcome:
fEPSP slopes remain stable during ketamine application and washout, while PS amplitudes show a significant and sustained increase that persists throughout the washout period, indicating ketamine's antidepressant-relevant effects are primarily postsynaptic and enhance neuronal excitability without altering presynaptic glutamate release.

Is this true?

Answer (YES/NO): YES